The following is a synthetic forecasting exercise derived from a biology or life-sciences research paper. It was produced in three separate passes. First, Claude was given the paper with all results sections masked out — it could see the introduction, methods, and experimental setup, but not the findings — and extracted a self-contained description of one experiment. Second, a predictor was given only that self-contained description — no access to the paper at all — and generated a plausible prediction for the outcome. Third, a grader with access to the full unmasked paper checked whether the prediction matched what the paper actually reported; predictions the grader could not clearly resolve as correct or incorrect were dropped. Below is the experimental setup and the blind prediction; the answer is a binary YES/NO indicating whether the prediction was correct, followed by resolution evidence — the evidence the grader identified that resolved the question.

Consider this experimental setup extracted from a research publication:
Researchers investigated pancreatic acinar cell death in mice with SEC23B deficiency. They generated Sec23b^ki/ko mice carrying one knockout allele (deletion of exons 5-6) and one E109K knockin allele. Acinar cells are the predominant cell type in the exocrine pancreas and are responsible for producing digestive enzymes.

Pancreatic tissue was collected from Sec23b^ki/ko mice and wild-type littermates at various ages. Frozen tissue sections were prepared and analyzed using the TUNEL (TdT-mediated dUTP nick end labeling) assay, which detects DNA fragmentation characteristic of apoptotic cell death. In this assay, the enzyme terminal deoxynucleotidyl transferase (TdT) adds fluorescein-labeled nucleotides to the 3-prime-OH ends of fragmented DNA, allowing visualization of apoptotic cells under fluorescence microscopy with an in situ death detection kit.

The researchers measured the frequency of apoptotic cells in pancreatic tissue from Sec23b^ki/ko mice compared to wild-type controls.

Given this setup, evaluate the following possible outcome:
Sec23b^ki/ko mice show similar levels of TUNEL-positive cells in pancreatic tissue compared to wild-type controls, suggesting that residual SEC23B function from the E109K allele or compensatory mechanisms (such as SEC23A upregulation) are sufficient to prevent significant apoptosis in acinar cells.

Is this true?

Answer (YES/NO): NO